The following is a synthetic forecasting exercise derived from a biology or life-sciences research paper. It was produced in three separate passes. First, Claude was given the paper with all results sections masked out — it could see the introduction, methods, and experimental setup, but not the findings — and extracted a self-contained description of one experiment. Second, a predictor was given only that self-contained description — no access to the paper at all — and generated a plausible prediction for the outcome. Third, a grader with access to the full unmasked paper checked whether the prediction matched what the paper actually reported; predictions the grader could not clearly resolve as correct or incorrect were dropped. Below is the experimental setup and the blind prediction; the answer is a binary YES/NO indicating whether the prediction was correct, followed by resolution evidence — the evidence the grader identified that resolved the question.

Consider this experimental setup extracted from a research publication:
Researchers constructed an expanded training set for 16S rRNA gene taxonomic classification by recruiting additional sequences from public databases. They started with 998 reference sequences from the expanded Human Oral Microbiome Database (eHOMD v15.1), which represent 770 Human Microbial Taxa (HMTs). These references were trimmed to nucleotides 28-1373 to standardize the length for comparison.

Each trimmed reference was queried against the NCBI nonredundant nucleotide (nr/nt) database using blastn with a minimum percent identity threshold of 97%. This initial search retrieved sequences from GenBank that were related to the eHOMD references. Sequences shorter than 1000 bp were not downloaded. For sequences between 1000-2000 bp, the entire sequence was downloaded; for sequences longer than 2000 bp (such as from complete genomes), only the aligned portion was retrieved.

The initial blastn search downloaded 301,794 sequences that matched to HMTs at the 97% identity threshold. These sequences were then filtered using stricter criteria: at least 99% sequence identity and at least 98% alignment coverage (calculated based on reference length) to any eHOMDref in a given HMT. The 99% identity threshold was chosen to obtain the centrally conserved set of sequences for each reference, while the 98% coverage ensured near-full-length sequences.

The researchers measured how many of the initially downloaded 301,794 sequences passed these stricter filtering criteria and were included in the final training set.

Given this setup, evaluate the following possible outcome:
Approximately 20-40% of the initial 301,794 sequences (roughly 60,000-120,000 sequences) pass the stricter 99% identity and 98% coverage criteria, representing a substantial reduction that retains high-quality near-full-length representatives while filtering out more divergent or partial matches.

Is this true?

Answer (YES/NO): NO